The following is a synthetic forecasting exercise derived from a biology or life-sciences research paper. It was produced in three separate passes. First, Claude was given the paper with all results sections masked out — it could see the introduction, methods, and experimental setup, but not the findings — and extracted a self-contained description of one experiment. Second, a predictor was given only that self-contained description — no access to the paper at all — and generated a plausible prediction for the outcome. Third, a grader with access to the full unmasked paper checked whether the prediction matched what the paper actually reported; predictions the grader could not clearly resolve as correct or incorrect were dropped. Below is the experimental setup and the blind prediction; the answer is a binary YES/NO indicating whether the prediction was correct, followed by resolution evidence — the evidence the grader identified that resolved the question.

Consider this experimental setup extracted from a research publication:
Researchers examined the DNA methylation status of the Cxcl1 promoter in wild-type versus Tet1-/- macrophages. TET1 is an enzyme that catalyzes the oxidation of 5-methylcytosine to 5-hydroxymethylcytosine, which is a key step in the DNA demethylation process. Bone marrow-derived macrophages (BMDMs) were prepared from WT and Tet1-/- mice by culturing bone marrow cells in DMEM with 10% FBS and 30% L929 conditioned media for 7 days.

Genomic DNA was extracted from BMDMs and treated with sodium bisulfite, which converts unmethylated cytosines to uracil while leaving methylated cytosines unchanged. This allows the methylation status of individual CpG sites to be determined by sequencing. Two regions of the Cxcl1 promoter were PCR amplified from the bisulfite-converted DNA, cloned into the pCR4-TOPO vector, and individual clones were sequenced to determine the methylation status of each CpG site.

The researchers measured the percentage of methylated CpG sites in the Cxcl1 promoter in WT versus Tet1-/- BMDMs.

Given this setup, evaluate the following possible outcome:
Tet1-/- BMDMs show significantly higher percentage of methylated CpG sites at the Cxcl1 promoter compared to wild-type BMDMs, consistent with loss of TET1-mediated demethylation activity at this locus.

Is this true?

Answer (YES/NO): YES